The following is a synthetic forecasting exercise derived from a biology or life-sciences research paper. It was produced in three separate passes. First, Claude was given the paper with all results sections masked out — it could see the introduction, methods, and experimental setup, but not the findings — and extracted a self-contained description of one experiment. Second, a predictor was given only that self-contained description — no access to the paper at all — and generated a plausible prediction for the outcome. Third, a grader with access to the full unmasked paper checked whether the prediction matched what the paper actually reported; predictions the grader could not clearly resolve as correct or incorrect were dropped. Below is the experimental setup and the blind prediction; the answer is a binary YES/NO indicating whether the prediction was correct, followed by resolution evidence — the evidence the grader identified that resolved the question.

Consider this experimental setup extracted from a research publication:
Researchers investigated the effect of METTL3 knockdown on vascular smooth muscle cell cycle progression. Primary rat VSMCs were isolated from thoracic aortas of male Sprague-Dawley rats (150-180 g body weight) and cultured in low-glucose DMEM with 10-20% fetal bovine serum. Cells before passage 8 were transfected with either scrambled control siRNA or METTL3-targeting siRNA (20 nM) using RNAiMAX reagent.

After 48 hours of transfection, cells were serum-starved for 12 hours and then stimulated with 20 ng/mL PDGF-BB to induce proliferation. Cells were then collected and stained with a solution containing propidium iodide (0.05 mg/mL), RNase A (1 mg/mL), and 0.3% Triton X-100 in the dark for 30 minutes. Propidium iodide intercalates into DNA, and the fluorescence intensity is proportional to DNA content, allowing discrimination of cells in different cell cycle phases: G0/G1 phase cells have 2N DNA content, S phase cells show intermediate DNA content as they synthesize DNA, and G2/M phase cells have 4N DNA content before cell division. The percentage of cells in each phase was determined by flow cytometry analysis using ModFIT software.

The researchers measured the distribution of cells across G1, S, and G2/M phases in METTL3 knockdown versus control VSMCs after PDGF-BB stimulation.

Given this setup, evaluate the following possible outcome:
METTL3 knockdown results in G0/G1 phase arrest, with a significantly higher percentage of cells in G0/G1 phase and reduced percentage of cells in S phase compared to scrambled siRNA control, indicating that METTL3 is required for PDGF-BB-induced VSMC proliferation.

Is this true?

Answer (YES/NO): YES